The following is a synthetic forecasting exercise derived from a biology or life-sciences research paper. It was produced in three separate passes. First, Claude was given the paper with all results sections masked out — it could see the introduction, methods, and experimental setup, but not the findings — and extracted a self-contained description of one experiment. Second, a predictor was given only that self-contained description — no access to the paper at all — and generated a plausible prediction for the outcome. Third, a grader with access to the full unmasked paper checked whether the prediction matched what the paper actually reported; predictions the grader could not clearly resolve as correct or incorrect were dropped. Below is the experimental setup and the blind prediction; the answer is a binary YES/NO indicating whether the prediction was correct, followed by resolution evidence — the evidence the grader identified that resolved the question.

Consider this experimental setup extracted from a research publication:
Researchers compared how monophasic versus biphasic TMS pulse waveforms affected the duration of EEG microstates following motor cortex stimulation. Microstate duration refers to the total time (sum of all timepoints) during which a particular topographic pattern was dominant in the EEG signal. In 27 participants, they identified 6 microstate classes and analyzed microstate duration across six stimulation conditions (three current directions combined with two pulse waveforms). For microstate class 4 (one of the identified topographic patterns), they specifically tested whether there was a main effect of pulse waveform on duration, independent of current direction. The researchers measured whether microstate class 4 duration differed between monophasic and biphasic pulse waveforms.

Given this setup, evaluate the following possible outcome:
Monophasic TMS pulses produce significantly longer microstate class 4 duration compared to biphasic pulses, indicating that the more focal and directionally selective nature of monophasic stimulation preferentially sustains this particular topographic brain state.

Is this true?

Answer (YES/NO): NO